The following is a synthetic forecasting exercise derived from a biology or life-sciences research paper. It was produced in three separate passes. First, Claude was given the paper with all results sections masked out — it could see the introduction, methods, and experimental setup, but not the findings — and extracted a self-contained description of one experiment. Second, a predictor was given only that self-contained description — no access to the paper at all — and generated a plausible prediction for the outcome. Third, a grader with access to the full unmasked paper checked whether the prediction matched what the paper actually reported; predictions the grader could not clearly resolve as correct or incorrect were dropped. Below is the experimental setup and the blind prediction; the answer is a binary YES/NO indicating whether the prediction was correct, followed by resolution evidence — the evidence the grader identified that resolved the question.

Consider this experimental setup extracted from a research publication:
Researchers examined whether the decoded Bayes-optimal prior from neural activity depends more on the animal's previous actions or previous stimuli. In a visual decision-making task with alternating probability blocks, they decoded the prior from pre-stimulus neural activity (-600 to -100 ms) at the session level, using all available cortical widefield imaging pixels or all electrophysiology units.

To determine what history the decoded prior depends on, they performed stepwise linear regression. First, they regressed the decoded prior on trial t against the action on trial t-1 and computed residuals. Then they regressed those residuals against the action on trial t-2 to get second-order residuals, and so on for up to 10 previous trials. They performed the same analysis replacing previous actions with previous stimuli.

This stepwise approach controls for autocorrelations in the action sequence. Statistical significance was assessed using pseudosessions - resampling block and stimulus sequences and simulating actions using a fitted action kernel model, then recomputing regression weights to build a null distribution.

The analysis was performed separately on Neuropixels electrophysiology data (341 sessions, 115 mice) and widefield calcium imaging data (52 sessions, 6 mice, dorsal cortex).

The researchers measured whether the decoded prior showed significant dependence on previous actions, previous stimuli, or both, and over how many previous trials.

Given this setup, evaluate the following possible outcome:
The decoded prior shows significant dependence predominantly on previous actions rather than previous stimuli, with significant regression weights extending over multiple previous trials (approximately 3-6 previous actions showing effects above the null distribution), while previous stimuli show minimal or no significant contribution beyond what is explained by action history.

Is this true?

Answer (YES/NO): NO